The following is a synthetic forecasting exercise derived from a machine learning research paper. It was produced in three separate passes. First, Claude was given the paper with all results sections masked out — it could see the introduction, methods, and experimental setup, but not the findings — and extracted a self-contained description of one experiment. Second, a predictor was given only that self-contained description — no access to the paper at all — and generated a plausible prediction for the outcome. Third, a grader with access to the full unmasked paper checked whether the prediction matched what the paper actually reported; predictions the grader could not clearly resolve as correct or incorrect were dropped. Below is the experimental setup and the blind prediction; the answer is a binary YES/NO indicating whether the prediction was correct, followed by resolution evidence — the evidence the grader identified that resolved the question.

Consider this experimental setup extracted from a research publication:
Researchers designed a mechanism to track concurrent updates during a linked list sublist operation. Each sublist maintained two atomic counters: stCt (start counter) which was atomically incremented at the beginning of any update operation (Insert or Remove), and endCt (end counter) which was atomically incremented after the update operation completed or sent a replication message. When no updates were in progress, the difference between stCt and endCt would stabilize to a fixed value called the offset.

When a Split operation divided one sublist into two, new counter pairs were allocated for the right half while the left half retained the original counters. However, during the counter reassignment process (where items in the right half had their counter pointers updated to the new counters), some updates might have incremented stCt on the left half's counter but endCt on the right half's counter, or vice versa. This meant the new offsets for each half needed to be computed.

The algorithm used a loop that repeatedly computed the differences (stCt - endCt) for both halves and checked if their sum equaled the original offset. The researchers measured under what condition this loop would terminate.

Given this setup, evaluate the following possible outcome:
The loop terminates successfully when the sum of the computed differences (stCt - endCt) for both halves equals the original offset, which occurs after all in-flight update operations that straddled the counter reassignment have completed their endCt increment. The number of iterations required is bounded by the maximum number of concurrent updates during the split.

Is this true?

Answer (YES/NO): NO